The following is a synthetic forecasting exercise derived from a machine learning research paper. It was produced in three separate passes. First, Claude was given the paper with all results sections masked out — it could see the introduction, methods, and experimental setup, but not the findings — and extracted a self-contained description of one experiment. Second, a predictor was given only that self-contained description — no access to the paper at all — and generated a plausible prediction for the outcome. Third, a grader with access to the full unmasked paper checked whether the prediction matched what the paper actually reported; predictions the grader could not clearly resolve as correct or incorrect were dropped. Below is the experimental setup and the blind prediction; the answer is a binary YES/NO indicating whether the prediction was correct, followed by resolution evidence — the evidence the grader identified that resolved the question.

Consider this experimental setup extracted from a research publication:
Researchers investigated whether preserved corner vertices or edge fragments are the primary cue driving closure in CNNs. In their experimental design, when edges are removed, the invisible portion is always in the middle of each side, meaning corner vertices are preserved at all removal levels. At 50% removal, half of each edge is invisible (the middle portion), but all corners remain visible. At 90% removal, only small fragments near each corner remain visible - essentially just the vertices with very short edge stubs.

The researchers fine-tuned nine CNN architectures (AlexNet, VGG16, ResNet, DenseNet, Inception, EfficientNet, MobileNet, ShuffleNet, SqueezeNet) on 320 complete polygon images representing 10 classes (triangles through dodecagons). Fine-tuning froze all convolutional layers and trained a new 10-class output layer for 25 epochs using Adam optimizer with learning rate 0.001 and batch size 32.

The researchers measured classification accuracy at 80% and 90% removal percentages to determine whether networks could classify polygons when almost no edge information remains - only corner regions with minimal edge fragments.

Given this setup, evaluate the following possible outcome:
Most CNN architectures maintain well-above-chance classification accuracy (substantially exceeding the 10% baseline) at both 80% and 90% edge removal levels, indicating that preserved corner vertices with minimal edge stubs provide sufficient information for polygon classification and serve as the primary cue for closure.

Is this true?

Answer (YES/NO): NO